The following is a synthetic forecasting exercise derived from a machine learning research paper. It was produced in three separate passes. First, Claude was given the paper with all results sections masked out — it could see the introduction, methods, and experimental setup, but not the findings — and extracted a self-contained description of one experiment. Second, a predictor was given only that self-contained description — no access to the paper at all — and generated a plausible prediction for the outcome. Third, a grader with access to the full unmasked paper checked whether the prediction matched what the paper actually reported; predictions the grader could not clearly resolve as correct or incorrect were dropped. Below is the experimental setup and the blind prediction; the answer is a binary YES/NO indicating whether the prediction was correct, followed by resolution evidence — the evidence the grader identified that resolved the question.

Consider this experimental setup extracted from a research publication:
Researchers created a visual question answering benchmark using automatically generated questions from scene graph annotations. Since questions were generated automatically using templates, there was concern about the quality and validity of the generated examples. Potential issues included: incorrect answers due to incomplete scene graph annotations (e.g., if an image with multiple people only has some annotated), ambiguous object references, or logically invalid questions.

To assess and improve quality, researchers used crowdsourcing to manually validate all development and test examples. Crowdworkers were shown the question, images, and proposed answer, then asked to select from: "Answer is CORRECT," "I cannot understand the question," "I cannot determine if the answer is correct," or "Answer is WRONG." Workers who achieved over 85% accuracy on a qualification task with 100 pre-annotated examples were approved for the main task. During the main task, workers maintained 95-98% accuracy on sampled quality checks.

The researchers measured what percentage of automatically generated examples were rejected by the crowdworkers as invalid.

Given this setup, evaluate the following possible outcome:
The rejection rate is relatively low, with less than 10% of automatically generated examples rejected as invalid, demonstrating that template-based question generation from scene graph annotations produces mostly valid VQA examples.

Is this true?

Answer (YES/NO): NO